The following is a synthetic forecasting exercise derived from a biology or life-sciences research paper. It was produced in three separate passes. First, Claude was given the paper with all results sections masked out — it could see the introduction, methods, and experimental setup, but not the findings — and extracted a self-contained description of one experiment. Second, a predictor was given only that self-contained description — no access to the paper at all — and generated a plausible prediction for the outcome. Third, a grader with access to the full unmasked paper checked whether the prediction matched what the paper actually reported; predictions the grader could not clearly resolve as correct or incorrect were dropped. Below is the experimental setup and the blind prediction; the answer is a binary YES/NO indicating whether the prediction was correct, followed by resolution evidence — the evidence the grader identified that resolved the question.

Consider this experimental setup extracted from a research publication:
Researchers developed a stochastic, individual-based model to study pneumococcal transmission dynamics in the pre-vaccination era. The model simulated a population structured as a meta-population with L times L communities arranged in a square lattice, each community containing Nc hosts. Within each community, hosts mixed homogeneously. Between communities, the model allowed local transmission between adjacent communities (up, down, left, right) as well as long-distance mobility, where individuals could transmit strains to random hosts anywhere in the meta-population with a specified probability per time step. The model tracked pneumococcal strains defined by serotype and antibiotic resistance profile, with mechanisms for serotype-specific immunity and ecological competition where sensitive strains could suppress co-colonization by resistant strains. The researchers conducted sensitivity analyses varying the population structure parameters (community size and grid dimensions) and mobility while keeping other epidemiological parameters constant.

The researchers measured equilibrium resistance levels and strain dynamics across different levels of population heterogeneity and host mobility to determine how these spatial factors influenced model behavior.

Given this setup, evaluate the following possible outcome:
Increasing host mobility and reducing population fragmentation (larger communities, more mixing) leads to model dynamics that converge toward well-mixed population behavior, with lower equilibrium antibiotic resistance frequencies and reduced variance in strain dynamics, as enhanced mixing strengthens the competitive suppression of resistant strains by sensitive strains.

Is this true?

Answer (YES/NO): NO